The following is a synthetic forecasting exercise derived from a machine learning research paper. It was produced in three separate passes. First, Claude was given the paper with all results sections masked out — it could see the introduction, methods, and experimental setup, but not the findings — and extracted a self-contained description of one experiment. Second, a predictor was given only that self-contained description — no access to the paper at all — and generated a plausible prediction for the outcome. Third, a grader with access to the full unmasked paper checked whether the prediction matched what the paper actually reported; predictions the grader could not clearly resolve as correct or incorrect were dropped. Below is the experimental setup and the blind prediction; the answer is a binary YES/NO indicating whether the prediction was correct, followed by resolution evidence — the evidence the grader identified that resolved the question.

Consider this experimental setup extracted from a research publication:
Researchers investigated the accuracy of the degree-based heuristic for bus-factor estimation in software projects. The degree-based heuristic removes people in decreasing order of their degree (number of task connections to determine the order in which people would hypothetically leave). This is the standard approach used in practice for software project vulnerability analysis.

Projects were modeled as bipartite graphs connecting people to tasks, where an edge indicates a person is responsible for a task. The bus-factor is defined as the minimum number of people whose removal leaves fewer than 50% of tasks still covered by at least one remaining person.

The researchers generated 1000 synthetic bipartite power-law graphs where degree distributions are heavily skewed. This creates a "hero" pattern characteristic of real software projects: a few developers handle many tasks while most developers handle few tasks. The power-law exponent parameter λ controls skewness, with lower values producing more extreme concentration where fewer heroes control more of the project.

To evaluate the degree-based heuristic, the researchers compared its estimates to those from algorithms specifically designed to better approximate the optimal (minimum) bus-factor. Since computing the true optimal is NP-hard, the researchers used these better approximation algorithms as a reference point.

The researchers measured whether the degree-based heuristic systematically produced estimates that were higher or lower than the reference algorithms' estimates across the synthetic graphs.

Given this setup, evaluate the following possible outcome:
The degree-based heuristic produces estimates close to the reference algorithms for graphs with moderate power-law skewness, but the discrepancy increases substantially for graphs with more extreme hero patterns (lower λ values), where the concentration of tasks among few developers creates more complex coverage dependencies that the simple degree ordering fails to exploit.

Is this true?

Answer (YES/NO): NO